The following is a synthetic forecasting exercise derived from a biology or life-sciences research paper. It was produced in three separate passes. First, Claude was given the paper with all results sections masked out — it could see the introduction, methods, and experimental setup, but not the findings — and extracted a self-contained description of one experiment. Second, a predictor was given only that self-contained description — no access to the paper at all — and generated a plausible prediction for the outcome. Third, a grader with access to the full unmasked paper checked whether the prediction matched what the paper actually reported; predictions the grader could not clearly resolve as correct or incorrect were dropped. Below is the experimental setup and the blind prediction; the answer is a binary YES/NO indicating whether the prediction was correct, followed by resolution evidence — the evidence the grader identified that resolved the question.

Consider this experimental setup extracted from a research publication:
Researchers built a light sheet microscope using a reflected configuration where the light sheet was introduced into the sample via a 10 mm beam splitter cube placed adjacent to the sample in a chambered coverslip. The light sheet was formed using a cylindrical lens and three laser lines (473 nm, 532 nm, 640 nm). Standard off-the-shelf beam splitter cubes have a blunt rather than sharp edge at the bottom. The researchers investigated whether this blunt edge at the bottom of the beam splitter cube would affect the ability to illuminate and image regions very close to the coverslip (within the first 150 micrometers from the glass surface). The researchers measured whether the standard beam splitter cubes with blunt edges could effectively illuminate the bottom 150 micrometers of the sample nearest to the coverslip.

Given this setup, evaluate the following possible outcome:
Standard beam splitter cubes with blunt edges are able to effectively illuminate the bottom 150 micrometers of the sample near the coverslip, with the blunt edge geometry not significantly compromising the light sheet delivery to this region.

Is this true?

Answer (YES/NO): NO